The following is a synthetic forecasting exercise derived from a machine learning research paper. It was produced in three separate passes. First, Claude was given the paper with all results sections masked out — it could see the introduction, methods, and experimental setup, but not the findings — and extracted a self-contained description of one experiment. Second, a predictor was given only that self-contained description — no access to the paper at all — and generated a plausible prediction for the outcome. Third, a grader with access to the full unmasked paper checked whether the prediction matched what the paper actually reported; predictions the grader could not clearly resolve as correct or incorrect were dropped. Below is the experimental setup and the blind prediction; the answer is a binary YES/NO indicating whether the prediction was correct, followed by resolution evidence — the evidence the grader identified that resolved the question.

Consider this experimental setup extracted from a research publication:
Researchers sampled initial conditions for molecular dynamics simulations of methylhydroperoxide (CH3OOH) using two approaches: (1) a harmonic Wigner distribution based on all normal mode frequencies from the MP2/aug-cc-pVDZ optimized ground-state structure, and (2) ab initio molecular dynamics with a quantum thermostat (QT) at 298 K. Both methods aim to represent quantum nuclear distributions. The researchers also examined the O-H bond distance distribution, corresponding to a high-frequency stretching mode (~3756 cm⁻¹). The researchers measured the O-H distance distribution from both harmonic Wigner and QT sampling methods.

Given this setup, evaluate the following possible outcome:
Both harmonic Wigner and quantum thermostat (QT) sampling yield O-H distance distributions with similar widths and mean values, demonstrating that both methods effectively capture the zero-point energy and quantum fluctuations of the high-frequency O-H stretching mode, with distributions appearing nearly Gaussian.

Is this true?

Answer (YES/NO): NO